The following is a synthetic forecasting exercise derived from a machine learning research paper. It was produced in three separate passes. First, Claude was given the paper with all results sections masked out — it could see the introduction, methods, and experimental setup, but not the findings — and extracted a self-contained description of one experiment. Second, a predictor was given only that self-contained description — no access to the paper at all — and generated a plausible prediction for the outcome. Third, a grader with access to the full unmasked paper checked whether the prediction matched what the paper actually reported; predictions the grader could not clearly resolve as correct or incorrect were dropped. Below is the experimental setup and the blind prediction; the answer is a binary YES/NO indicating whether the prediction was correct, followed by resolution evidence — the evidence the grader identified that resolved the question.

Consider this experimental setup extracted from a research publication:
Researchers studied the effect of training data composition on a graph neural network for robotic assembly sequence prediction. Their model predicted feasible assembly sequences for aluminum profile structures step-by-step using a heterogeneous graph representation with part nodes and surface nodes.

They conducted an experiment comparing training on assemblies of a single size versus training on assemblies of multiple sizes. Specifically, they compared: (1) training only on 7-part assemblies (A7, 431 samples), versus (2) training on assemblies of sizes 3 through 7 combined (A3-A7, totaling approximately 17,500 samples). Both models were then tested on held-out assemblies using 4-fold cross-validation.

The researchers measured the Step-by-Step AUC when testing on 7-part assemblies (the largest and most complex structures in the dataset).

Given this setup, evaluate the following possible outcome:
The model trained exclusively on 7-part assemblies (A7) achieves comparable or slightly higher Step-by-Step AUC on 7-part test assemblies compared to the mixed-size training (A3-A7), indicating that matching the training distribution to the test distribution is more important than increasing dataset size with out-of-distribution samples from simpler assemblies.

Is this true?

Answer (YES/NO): YES